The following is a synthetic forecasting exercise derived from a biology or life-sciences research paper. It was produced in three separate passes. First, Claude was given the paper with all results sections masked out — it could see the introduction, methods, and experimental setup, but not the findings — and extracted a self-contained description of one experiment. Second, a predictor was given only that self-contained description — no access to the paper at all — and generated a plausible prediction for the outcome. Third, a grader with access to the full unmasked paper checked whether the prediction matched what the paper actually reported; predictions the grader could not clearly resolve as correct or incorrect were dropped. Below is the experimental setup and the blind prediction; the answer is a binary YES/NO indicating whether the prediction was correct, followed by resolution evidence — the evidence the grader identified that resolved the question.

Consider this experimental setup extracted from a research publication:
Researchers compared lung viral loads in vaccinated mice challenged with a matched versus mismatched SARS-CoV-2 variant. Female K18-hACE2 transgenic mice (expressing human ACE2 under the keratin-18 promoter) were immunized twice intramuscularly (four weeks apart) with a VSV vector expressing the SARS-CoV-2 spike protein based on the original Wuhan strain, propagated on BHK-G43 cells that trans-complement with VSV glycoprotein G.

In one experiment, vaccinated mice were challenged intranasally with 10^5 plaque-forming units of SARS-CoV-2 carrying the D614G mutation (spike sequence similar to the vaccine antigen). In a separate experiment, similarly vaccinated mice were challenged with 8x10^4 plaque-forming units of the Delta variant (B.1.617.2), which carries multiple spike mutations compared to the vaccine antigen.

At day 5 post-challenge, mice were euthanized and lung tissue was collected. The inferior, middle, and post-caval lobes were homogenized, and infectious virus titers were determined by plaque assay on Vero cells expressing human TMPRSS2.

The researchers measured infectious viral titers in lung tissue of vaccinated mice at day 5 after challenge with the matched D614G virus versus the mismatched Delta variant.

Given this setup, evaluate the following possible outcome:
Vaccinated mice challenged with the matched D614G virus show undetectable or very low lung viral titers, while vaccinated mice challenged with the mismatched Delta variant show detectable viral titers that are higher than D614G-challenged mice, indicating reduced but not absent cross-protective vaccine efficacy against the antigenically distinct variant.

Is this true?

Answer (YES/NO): NO